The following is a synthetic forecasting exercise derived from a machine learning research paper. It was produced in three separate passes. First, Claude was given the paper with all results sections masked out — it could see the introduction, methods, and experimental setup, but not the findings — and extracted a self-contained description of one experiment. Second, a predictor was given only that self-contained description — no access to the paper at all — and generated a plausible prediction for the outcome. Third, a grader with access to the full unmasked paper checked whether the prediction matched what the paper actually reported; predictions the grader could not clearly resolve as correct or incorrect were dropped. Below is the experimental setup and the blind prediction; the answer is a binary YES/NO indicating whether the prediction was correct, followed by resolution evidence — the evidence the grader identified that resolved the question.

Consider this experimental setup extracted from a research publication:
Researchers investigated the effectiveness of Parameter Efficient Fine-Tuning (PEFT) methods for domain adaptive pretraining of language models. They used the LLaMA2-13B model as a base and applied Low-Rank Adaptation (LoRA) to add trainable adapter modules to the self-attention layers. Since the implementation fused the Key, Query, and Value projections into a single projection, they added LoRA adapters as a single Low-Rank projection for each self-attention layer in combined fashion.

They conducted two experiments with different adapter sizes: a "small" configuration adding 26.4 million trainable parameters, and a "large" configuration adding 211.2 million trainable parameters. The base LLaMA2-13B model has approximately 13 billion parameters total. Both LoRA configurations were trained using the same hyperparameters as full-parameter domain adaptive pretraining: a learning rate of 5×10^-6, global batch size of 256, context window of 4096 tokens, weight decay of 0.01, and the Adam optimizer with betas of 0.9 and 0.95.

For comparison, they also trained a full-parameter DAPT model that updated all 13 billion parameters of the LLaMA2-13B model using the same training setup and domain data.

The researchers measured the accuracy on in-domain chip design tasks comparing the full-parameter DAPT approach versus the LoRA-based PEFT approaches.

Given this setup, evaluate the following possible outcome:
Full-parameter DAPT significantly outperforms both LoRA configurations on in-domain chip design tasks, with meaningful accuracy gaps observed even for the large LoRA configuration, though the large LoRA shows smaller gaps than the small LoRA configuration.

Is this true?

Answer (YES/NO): YES